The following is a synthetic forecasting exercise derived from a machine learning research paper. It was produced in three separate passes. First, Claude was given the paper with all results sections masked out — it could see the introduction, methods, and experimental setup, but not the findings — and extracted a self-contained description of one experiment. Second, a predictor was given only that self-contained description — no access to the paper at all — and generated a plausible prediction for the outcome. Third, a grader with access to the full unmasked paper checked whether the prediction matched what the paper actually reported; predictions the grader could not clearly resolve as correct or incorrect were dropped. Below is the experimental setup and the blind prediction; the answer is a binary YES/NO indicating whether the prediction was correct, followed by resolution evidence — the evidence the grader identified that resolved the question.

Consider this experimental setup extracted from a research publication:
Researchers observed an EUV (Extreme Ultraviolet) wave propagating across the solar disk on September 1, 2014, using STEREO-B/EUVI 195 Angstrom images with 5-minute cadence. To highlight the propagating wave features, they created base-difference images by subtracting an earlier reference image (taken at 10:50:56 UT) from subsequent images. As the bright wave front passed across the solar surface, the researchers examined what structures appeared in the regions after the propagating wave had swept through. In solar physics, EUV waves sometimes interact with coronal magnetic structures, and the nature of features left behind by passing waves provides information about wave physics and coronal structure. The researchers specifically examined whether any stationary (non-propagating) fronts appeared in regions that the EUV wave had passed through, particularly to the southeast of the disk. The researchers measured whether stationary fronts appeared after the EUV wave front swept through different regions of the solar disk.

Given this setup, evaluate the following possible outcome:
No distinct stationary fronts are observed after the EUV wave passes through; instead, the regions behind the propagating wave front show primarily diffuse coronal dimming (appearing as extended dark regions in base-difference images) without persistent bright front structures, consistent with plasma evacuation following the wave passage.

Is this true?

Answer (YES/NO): NO